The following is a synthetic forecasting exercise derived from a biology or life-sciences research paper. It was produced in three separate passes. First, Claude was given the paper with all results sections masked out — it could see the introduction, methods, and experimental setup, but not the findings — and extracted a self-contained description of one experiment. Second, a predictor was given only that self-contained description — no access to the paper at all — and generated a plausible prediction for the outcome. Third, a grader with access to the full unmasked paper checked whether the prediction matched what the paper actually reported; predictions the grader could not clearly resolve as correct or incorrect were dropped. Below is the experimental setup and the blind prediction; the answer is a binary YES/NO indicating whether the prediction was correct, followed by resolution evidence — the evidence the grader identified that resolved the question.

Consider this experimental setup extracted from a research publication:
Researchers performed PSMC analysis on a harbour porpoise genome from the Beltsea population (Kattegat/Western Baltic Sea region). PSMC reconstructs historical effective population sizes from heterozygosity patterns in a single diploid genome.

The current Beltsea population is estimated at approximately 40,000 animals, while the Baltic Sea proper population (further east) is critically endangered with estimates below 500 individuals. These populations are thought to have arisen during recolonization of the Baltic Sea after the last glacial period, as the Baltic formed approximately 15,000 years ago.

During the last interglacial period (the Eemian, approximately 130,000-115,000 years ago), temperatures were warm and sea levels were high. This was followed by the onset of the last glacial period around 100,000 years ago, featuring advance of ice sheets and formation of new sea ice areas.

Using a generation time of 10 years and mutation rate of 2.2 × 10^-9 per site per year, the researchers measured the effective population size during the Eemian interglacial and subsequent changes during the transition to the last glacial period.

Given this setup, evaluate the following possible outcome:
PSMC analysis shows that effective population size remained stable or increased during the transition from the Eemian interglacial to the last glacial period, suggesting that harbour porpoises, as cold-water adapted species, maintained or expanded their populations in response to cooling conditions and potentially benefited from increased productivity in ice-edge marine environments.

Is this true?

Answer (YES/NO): NO